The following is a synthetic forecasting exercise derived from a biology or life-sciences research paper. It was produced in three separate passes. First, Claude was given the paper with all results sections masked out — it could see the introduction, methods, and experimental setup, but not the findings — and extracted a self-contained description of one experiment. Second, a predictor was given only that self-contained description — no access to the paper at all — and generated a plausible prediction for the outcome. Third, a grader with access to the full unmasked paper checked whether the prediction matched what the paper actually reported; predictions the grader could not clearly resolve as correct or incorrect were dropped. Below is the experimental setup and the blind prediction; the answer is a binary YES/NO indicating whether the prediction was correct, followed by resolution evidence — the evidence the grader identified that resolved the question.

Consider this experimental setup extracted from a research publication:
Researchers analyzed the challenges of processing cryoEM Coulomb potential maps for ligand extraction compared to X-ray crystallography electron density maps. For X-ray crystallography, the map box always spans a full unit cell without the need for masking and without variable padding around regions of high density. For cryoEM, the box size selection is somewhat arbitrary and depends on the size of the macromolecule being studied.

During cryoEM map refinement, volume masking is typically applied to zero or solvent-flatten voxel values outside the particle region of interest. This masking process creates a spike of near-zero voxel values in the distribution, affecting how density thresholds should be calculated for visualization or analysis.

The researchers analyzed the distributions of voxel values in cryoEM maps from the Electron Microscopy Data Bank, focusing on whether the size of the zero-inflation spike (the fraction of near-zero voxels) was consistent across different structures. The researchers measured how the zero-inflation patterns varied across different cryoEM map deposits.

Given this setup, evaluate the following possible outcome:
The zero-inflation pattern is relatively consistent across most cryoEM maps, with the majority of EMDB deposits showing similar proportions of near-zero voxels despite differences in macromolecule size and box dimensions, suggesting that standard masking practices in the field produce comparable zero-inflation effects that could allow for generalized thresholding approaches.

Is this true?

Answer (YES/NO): NO